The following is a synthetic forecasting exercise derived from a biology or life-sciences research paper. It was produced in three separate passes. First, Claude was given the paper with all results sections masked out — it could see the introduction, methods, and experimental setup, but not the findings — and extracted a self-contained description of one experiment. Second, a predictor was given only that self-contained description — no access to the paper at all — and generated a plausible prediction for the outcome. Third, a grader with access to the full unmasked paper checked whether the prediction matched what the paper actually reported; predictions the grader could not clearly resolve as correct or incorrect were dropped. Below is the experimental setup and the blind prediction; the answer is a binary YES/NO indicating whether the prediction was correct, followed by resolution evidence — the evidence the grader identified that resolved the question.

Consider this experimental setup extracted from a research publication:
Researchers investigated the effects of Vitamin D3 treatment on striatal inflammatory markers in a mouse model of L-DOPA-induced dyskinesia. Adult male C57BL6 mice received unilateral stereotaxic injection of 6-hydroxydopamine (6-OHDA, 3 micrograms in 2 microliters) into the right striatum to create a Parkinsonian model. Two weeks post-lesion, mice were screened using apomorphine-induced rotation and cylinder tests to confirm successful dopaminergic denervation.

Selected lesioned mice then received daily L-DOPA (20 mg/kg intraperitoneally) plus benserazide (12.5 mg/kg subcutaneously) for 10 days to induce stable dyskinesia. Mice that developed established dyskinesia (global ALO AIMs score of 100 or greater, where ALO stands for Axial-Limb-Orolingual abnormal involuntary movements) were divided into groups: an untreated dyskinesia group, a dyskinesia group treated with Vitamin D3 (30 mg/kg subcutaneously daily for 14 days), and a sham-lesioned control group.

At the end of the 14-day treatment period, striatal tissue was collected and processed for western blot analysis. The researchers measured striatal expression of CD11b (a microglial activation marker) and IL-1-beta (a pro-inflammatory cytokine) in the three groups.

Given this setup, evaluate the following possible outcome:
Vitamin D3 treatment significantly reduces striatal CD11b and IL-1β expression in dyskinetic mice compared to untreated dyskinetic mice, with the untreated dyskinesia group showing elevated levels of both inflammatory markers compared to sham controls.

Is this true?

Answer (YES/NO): YES